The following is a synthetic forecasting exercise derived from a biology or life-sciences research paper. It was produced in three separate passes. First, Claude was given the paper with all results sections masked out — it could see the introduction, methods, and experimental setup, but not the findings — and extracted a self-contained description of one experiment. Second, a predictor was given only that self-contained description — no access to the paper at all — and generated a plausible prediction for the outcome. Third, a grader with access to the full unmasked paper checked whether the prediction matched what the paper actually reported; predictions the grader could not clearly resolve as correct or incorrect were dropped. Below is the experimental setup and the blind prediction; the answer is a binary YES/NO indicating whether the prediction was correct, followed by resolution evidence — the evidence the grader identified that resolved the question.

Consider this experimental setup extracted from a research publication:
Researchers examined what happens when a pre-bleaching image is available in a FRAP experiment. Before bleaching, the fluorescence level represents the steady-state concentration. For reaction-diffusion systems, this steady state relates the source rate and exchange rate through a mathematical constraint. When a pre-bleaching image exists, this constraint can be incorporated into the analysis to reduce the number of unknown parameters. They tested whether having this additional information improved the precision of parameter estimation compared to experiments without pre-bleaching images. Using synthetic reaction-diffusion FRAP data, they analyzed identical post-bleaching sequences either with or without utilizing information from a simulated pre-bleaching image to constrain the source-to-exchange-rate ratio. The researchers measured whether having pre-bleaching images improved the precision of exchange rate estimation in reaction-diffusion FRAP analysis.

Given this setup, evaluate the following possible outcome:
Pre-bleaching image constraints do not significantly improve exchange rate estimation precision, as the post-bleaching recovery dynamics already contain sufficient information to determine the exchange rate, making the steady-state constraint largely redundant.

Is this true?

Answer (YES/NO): NO